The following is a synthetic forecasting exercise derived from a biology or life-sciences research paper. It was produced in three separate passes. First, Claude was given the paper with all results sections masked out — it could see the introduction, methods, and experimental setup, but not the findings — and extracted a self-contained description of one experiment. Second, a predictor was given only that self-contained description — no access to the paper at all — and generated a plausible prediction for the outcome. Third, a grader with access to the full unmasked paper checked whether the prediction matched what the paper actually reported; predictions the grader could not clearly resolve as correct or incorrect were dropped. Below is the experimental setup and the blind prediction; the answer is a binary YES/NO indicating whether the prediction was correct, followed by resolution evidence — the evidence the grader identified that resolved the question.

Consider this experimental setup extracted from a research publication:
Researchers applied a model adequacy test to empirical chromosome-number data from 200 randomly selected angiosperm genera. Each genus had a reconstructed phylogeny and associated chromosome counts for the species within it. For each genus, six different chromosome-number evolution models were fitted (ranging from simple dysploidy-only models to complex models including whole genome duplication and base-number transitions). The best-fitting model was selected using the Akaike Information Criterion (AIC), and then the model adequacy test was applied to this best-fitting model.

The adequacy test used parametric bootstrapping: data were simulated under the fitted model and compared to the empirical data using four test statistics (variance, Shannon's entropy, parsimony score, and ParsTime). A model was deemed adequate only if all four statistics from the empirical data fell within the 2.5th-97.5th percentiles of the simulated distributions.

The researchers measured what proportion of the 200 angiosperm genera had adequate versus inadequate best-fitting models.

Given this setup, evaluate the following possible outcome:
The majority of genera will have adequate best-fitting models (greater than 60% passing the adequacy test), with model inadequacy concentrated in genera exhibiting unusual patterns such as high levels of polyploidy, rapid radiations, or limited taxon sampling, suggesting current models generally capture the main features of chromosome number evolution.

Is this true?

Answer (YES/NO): YES